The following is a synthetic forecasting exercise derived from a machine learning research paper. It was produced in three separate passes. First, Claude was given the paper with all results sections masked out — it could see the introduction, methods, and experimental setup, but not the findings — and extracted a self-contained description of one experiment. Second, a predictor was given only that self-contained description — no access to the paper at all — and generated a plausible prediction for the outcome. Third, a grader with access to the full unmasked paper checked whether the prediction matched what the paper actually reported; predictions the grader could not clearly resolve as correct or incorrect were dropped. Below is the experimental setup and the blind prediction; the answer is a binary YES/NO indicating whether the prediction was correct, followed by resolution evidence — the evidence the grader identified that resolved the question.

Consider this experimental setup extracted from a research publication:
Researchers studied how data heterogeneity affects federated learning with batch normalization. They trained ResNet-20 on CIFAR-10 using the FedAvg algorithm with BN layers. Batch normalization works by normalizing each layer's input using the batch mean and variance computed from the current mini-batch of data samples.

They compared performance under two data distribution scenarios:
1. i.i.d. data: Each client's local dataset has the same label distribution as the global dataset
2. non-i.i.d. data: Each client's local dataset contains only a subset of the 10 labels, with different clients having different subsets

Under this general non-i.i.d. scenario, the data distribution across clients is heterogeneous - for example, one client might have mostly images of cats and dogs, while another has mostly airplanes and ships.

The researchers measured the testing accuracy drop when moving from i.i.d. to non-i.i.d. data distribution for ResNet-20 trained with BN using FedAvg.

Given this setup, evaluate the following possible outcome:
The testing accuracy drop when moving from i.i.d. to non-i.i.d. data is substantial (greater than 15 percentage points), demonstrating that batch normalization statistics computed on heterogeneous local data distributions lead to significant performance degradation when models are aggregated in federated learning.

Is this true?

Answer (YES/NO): YES